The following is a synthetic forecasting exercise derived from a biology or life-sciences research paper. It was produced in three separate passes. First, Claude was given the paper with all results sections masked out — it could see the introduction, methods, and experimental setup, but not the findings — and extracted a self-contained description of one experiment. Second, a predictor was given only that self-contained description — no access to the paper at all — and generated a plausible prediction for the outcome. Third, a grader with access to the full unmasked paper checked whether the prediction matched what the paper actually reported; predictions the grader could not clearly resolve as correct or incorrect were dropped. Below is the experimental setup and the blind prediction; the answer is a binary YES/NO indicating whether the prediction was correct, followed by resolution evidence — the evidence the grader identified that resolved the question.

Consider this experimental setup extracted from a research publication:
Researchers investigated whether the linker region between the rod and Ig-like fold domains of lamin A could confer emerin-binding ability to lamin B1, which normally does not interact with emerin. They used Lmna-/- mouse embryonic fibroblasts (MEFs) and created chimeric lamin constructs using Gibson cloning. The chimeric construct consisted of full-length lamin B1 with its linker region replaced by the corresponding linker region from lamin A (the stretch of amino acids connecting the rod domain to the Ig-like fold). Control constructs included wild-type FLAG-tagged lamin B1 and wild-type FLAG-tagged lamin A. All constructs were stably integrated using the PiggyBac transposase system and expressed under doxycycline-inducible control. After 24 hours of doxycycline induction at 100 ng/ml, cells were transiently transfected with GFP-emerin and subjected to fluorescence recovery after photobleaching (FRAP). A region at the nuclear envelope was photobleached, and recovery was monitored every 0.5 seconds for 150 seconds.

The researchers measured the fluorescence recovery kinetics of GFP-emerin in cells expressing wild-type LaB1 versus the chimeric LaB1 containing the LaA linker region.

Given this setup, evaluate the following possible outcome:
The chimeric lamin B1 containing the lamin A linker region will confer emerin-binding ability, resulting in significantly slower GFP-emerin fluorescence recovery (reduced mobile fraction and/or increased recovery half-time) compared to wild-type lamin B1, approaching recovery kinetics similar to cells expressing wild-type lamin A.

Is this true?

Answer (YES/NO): NO